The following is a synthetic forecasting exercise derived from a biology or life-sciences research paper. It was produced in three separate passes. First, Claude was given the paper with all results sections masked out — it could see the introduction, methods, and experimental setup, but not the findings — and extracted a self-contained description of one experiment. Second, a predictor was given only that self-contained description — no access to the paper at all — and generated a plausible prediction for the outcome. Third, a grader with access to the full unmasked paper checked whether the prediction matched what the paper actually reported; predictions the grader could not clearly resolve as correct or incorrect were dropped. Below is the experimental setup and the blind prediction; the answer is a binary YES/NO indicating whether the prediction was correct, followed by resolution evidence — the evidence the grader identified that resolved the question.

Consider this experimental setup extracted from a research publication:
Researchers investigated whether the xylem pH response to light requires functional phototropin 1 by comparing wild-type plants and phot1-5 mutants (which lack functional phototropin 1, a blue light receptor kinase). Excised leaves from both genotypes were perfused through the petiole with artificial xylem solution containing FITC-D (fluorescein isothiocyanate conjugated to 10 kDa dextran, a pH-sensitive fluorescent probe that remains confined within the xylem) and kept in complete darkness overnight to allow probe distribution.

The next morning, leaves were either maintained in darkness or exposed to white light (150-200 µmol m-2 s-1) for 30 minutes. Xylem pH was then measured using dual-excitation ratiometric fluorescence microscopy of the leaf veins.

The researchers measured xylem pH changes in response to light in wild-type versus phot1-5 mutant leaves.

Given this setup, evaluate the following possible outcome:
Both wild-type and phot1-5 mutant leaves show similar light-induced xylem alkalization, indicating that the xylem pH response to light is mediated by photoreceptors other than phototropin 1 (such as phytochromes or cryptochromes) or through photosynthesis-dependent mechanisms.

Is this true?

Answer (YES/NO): NO